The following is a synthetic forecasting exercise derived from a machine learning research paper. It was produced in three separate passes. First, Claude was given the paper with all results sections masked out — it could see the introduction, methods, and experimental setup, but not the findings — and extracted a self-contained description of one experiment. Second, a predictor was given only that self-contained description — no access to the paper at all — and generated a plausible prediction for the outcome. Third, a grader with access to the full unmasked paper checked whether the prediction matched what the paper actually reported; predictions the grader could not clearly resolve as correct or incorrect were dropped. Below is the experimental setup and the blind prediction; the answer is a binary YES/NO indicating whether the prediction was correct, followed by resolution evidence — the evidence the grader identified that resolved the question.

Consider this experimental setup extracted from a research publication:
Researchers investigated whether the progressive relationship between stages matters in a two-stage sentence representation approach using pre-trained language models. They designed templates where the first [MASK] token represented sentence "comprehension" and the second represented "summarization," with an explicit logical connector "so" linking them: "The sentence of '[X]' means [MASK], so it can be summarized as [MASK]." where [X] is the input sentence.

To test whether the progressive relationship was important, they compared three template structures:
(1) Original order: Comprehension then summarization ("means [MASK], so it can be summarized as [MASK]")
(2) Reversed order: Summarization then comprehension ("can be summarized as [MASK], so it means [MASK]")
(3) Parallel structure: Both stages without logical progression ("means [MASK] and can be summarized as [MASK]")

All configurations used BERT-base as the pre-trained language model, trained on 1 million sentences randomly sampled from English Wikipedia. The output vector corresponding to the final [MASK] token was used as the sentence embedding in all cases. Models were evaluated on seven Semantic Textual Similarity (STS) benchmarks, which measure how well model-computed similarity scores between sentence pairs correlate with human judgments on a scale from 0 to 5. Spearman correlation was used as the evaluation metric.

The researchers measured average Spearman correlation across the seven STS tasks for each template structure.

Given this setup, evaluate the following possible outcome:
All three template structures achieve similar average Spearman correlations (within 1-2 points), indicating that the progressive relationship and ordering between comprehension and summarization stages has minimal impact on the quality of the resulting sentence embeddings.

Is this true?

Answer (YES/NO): NO